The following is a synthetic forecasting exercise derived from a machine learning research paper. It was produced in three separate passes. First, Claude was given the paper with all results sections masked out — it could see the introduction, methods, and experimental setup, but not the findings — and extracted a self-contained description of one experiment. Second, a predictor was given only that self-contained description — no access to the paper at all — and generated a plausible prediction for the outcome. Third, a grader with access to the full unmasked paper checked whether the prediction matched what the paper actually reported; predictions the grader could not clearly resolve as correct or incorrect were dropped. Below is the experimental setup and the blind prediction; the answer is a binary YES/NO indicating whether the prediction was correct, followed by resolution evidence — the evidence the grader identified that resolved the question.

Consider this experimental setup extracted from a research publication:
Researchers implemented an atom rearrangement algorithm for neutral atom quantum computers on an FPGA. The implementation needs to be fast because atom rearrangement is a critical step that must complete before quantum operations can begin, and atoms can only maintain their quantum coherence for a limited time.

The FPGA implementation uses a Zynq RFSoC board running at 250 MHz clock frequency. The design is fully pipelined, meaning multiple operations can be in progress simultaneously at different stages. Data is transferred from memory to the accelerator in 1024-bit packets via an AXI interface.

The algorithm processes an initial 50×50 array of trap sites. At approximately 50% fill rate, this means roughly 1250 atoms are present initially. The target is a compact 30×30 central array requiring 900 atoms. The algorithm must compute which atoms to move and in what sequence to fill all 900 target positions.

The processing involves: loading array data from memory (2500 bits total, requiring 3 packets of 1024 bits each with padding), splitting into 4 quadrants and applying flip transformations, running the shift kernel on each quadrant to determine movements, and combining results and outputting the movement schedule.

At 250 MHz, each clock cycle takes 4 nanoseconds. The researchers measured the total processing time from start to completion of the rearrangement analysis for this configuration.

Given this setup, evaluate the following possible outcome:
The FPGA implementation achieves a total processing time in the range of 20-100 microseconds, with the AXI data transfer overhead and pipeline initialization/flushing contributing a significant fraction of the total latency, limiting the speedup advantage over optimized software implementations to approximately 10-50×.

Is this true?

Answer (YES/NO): NO